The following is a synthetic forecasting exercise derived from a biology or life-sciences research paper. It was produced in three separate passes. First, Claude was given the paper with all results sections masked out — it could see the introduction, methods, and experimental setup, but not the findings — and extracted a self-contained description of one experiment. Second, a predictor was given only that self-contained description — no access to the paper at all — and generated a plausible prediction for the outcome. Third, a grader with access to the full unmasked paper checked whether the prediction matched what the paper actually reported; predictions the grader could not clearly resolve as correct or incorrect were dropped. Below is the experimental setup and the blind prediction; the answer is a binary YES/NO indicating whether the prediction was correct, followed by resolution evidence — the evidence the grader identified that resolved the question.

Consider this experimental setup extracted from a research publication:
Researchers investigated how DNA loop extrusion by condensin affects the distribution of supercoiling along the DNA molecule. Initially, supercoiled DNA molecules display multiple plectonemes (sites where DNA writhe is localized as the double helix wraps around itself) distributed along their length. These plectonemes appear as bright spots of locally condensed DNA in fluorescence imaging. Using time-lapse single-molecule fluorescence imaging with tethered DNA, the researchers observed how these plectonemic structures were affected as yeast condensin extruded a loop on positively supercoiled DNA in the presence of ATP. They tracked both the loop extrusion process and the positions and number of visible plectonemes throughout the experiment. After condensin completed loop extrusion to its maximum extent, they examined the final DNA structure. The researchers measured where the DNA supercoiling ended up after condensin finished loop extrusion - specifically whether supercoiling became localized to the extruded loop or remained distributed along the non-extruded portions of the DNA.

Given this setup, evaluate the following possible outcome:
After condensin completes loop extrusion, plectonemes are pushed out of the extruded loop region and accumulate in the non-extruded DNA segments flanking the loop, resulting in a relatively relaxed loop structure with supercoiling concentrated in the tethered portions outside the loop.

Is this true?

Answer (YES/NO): NO